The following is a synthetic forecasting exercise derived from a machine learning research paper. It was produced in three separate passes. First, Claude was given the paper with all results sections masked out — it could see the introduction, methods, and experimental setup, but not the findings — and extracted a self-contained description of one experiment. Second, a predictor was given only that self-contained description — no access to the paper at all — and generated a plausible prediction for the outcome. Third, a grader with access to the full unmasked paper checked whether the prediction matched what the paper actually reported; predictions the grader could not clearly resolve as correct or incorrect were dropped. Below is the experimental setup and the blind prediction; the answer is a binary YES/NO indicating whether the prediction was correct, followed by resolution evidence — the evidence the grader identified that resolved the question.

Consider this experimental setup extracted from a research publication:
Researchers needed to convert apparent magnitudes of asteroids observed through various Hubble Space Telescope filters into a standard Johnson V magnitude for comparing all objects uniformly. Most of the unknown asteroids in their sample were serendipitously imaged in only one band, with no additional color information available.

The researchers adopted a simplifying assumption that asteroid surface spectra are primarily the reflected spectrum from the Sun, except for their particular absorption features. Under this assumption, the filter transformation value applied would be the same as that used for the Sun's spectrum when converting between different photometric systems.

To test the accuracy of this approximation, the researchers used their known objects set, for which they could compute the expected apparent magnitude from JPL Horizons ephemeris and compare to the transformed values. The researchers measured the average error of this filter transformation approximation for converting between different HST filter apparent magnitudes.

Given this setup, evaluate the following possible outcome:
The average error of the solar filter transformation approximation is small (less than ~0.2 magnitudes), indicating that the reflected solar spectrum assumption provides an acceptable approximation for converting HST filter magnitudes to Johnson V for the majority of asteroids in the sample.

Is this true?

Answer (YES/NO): YES